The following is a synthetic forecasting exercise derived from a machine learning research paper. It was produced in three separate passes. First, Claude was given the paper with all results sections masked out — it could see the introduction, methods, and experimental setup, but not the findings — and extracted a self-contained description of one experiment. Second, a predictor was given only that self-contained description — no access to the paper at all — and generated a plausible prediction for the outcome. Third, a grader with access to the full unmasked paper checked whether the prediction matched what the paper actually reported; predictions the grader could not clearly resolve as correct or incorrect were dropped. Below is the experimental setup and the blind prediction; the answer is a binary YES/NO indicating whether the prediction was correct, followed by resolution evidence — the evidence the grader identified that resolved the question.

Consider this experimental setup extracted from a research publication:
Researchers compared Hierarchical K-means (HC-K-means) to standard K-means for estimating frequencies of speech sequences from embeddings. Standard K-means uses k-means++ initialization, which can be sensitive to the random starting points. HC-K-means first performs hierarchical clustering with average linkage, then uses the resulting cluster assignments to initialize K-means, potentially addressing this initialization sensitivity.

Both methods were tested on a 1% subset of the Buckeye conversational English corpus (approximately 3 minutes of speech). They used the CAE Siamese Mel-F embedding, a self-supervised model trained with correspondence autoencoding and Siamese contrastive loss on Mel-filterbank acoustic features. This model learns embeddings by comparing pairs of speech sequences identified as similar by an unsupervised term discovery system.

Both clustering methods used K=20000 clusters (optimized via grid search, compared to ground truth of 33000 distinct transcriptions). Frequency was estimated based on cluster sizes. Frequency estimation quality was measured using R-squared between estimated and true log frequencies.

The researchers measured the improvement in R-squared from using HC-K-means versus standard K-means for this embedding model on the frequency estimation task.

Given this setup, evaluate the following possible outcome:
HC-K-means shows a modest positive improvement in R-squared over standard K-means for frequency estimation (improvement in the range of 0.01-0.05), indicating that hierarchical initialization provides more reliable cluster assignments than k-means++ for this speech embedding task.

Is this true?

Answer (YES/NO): NO